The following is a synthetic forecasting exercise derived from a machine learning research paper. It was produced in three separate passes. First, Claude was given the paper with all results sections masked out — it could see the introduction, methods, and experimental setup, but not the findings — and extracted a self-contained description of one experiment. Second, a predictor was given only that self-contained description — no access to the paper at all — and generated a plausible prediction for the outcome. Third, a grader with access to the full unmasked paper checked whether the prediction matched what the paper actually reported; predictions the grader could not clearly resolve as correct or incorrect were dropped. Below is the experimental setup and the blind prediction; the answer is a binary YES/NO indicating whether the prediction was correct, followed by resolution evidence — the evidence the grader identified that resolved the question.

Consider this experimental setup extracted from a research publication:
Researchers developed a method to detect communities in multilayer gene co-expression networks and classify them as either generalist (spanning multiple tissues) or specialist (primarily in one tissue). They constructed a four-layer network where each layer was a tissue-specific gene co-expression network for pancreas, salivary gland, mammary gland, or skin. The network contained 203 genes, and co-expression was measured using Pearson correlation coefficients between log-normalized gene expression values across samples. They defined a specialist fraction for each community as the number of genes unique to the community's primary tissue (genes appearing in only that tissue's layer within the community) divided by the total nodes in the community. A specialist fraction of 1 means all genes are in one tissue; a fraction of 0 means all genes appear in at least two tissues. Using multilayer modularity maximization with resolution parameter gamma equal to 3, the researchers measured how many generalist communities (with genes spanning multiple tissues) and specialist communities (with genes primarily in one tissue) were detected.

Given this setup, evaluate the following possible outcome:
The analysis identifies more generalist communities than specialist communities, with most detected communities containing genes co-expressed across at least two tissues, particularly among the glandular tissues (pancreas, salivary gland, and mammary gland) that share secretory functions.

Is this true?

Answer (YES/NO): YES